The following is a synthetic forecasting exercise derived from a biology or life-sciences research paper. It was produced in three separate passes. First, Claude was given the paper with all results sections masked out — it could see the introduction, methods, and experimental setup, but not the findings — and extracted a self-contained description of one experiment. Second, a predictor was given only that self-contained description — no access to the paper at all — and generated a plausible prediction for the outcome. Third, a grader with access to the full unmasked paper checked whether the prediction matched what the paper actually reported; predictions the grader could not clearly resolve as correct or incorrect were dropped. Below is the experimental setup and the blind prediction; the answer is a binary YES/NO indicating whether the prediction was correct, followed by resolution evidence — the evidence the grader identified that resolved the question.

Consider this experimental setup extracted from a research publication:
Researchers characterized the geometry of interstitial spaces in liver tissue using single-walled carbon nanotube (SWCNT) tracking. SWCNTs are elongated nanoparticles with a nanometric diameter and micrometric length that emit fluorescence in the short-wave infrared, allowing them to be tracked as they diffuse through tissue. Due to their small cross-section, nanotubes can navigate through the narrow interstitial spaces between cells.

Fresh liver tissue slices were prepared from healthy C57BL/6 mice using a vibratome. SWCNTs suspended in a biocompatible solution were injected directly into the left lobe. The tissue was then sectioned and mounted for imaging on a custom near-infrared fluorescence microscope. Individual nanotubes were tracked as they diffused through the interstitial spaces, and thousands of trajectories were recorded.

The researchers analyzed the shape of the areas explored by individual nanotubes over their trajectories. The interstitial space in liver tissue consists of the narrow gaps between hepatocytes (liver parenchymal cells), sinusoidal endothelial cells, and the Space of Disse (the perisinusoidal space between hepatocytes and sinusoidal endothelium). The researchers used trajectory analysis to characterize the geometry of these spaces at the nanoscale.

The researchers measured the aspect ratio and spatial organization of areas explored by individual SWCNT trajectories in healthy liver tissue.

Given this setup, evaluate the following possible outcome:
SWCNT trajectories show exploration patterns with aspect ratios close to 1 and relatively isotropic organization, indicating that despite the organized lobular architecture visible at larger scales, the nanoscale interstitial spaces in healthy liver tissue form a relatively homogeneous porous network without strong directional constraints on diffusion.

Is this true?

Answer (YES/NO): NO